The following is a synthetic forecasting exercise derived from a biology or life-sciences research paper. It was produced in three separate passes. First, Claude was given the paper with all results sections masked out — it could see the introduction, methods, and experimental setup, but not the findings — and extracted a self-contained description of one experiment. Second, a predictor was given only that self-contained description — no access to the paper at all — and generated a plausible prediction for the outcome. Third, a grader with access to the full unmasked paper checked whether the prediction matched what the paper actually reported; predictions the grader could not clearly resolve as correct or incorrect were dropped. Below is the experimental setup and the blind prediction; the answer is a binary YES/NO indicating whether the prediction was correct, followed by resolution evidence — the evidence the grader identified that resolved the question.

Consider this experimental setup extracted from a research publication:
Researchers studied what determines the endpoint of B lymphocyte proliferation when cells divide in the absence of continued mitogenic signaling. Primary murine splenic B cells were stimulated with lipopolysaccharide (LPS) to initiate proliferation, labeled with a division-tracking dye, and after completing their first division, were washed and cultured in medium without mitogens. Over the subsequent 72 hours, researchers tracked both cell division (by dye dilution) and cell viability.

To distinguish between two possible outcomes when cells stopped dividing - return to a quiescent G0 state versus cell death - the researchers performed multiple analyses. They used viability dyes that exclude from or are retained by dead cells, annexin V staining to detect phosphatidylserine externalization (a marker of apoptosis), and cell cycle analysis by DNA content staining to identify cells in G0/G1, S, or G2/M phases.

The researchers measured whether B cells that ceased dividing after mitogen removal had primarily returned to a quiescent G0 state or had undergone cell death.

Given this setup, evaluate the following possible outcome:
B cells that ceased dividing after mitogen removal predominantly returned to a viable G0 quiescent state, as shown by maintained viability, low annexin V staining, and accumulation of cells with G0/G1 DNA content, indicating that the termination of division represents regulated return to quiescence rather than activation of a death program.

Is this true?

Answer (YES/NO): NO